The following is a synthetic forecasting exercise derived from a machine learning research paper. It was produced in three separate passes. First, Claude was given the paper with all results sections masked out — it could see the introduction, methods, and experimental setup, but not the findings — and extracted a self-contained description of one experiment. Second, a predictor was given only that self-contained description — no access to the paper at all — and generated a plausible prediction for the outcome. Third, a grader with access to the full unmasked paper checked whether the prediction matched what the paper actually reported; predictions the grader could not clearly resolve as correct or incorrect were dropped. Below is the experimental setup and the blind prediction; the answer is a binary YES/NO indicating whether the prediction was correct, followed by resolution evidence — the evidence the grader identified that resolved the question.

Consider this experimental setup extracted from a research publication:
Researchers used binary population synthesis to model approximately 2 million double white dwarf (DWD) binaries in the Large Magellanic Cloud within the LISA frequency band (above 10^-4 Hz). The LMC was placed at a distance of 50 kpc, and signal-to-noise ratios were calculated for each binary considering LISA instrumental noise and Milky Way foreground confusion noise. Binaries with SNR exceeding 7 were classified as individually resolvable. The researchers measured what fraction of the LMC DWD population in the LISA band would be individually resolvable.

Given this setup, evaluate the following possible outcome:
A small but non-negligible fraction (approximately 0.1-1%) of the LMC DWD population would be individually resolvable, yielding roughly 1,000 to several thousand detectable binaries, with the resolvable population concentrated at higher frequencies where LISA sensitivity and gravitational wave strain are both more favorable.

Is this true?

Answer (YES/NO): NO